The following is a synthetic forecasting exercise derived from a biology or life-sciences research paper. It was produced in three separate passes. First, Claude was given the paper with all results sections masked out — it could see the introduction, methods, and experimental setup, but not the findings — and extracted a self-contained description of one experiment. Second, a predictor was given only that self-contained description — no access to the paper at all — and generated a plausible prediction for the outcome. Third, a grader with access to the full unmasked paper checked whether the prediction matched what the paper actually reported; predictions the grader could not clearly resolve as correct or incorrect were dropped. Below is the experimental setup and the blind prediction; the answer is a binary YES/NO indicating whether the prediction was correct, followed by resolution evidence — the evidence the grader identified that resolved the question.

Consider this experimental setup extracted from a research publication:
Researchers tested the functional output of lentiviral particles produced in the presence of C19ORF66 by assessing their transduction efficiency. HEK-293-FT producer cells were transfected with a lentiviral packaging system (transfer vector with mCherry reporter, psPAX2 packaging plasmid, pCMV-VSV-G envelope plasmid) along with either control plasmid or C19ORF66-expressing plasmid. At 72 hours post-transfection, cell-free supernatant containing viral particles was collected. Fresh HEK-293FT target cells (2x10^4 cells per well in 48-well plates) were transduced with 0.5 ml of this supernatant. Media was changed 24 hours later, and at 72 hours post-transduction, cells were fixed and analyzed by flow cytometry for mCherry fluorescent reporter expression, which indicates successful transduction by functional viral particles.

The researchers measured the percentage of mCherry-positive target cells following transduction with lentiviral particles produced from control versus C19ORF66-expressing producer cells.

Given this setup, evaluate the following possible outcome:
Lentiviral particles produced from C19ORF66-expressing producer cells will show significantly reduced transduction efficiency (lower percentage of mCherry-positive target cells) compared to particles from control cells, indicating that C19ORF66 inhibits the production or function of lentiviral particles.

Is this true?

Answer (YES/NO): YES